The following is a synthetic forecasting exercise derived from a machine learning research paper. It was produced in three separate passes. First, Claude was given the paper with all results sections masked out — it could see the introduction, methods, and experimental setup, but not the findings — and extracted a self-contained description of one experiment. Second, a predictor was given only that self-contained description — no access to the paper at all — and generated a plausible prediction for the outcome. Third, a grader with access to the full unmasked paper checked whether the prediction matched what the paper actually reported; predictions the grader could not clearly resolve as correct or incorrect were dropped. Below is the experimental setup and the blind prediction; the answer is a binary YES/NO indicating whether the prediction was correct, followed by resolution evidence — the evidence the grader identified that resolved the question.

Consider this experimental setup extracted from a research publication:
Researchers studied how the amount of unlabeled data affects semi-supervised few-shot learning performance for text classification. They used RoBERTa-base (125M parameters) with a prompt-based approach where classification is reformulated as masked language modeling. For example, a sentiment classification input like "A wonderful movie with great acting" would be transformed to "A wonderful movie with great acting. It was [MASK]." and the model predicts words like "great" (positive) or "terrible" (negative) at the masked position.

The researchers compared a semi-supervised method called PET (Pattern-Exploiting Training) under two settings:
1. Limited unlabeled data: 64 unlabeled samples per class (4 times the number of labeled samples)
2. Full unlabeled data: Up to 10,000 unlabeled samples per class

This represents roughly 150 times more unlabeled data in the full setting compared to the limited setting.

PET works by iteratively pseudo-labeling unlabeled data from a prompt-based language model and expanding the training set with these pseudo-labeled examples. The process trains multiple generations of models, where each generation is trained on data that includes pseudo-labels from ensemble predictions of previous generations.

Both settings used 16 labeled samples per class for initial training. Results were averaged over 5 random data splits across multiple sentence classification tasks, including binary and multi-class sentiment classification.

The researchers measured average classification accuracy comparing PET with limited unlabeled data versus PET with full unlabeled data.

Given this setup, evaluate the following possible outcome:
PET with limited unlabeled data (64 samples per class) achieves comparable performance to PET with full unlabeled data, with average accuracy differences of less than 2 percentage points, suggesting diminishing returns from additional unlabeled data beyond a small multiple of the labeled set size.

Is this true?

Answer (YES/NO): YES